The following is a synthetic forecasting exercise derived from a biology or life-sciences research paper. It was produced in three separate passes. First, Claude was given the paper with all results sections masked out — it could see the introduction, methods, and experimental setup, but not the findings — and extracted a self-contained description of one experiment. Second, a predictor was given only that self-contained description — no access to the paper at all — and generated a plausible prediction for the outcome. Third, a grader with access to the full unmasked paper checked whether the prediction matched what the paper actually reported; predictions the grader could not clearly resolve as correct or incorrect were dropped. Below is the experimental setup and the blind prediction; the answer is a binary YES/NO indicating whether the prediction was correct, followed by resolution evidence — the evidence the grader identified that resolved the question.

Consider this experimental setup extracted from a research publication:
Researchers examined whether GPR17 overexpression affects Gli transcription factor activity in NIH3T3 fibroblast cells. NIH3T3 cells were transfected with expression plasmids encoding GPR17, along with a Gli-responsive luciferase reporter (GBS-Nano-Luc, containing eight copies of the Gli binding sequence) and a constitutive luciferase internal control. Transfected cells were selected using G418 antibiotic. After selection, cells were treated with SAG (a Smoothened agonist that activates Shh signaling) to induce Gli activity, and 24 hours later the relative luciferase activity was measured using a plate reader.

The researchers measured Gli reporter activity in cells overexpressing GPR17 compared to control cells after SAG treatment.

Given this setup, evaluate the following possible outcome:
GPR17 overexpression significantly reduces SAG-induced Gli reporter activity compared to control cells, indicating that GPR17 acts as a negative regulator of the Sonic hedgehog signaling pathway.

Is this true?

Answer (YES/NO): YES